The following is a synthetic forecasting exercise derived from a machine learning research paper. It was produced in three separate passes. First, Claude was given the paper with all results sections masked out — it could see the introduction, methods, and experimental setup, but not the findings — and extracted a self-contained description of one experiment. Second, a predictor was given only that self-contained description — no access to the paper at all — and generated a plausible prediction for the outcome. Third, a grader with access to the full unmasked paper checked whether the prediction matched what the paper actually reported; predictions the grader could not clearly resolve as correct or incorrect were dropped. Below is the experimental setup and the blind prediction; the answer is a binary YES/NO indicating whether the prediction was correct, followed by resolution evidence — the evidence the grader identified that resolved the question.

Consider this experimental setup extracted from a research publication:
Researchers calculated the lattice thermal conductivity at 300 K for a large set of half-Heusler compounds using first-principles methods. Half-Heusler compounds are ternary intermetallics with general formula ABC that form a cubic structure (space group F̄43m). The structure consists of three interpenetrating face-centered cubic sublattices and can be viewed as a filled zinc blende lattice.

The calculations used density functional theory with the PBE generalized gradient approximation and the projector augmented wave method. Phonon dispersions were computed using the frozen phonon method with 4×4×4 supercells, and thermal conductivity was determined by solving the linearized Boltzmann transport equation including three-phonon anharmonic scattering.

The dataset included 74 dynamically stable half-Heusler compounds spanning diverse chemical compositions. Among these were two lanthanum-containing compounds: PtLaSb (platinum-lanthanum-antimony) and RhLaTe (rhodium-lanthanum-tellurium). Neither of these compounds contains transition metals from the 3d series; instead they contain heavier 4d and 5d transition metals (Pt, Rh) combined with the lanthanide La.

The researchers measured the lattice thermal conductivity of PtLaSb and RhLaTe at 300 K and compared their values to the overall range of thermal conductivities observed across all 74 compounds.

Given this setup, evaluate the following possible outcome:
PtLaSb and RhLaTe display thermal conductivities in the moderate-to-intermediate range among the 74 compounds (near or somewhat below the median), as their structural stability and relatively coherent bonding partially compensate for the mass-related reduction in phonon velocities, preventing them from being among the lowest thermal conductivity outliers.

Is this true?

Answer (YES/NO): NO